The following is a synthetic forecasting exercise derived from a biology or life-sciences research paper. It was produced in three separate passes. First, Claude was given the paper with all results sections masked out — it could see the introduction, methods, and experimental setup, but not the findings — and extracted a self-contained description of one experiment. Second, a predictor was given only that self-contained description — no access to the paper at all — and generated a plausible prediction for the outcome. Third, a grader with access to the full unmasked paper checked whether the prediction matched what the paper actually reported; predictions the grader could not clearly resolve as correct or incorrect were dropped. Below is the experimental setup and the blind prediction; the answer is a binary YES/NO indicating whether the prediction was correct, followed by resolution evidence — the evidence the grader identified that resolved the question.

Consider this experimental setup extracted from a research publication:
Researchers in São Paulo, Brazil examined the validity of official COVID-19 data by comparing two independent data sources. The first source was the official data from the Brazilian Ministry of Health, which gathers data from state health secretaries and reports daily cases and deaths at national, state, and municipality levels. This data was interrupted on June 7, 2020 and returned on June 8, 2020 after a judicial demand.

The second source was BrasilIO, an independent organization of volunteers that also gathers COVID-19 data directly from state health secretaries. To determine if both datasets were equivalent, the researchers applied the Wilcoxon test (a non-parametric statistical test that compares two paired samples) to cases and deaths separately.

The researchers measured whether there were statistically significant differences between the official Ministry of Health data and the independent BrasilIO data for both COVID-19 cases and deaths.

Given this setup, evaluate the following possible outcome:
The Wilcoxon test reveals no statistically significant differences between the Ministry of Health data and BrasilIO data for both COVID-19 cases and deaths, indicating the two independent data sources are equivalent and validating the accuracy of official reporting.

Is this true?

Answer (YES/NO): YES